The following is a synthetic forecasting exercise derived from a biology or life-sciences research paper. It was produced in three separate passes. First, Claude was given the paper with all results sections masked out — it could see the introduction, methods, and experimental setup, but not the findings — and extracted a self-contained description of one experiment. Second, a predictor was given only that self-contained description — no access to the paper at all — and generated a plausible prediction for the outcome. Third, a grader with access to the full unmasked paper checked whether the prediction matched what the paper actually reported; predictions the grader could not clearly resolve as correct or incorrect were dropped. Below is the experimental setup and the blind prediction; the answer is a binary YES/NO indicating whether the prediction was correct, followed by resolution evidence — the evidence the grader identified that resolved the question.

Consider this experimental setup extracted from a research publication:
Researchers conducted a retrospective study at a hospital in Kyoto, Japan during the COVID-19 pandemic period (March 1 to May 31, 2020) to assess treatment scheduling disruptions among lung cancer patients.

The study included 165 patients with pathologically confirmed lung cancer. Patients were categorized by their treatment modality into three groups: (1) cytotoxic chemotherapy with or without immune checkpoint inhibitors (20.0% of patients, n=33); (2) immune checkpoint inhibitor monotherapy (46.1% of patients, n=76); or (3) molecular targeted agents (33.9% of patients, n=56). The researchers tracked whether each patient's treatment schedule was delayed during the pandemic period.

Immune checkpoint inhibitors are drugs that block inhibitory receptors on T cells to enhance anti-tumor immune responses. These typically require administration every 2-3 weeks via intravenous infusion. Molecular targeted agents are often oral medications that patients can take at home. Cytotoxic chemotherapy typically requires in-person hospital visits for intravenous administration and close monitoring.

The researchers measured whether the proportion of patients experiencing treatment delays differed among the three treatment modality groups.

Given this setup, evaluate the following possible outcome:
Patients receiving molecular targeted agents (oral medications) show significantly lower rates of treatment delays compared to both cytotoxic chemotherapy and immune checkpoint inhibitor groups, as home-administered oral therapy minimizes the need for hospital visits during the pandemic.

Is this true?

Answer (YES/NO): YES